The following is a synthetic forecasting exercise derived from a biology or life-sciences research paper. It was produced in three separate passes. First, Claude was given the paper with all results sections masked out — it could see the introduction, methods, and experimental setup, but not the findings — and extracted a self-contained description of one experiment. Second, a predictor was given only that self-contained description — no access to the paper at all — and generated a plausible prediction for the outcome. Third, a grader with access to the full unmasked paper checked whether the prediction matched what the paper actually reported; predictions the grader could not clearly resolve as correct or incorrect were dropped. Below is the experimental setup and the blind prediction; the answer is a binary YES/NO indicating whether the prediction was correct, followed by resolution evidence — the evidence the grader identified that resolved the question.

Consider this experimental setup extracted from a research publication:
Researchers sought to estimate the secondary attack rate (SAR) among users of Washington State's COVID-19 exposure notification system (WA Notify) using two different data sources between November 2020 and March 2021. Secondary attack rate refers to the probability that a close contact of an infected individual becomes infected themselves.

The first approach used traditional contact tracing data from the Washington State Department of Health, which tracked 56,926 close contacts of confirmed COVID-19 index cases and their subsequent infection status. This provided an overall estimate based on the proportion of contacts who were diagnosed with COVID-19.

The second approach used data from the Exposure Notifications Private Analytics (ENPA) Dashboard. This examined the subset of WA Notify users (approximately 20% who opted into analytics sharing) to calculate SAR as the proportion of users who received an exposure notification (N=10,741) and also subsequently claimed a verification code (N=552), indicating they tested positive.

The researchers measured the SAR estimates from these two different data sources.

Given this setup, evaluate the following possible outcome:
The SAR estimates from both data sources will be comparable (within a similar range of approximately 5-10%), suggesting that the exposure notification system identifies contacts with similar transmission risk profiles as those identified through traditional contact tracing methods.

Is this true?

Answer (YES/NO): NO